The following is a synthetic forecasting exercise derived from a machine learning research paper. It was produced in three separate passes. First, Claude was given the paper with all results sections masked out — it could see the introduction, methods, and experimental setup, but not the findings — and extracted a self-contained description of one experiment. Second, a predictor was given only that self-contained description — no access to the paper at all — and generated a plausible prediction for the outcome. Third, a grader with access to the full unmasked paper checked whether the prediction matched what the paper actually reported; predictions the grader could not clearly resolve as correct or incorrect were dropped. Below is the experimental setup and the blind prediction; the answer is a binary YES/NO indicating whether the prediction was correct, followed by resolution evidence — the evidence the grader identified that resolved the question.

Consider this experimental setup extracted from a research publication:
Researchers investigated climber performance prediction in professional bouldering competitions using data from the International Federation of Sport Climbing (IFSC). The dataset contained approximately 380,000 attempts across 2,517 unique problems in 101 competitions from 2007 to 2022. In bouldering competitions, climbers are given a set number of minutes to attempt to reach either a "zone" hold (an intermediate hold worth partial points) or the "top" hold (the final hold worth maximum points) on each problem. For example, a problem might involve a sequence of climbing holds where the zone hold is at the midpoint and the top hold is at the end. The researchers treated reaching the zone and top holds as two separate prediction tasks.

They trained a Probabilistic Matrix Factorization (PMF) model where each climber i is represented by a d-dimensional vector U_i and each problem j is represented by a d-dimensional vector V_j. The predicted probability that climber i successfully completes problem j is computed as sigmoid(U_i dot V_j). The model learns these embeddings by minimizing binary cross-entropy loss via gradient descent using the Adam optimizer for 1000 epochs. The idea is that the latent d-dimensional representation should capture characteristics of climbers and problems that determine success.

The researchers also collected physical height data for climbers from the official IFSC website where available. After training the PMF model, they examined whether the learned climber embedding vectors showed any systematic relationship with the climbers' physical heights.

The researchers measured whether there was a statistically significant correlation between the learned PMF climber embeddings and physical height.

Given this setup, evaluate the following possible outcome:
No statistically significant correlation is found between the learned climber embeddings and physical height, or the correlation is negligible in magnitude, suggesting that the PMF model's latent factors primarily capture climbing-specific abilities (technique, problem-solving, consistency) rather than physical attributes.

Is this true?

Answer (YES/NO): NO